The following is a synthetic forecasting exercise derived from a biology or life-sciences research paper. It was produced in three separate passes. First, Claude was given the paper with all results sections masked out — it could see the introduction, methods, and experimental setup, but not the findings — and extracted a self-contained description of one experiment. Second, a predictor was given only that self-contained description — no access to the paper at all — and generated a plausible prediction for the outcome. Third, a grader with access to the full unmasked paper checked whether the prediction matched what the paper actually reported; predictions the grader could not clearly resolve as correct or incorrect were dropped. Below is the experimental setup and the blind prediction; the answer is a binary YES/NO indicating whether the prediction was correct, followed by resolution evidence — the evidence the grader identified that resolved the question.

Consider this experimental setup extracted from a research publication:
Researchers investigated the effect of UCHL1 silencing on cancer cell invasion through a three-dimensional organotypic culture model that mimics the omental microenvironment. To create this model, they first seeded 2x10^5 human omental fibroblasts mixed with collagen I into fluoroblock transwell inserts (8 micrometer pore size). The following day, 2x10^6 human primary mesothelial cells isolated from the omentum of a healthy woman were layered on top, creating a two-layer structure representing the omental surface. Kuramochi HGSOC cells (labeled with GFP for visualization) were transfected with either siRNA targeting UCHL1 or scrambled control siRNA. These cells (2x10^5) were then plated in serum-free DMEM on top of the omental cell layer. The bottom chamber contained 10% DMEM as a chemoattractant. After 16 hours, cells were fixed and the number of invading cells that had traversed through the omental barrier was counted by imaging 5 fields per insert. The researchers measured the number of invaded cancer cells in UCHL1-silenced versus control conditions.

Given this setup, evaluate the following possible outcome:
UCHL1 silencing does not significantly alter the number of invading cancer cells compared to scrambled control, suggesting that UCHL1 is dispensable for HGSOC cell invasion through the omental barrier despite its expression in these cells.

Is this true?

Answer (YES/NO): NO